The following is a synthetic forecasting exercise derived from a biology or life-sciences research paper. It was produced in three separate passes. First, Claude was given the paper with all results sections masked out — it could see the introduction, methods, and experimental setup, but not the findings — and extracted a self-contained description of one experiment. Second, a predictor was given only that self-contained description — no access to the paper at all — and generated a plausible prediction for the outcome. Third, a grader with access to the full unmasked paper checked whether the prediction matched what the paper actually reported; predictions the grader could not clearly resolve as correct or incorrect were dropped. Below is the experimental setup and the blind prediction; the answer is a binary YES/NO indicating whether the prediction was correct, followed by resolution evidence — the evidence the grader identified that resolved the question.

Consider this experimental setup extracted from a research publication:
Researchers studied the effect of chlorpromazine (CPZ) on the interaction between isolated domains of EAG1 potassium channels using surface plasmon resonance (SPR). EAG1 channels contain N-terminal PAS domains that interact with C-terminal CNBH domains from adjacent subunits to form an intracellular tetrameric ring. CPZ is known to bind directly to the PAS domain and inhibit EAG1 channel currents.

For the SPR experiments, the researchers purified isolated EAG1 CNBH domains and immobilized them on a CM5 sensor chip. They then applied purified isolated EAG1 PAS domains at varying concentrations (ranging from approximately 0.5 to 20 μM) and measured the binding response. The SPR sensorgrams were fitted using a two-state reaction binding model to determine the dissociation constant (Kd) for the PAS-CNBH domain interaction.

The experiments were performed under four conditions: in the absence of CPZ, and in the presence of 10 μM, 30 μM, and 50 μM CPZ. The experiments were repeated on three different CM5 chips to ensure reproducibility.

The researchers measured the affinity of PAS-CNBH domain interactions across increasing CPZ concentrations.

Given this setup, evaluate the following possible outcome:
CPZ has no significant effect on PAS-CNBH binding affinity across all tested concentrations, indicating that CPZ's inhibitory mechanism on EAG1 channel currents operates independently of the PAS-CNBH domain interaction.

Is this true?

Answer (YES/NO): NO